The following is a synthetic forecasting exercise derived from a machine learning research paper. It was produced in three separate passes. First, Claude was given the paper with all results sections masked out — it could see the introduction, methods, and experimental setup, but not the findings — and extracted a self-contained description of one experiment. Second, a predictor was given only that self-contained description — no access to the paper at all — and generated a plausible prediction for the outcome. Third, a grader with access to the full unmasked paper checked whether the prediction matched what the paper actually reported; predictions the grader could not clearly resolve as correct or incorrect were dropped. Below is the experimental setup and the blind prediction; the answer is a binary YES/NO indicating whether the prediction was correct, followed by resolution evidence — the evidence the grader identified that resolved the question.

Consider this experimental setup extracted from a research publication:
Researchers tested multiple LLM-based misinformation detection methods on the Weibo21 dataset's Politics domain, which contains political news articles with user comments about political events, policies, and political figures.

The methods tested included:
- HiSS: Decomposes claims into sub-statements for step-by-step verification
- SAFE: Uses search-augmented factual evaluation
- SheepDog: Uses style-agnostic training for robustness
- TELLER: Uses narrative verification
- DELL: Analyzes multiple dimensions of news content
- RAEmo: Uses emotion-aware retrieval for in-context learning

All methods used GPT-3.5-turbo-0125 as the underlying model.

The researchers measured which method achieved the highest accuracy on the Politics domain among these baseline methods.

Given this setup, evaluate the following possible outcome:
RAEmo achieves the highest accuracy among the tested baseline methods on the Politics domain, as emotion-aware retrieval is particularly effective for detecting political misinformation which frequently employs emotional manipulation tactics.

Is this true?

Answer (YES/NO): YES